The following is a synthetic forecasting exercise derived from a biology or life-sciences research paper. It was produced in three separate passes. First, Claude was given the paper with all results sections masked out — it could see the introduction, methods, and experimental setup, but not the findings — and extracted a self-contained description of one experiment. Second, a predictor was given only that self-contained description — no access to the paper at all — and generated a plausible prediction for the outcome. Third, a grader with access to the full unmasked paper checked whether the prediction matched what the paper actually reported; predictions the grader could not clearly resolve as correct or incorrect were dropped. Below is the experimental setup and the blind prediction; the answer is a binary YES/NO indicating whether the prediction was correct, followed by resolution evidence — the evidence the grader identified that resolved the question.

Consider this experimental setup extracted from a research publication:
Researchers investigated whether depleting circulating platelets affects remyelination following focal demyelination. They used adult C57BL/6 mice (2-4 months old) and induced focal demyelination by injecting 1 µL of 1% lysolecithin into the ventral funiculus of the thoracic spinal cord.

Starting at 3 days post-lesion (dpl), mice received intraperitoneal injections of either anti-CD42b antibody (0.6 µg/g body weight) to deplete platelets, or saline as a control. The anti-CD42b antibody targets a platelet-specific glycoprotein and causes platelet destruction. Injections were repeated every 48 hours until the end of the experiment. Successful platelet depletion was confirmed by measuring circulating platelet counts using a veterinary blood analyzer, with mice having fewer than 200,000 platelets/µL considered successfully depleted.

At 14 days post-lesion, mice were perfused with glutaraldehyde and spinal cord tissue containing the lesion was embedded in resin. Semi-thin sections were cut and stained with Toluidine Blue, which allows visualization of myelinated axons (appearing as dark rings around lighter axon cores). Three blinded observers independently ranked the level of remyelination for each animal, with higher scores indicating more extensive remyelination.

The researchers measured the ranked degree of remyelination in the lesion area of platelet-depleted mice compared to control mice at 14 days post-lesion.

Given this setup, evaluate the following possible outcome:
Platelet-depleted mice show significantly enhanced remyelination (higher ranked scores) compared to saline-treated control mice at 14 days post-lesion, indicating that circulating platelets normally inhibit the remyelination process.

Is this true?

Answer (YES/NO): NO